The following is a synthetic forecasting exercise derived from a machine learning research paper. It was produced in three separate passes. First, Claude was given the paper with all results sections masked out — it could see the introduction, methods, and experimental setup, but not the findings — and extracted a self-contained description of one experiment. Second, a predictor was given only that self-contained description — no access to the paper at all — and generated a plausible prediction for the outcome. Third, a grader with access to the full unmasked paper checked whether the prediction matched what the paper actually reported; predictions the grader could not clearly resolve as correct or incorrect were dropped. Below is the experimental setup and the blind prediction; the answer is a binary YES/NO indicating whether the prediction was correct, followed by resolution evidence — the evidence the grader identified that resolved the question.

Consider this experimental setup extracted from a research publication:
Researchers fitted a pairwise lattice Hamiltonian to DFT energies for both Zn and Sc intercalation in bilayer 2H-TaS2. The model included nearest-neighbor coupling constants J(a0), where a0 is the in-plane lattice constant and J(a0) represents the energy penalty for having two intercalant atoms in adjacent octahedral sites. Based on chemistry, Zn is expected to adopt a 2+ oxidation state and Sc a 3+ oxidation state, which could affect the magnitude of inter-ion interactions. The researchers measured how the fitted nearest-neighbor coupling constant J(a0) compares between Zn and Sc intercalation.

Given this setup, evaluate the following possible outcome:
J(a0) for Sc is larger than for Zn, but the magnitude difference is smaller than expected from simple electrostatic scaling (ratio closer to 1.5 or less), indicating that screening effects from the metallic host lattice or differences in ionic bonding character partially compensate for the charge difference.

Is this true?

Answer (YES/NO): YES